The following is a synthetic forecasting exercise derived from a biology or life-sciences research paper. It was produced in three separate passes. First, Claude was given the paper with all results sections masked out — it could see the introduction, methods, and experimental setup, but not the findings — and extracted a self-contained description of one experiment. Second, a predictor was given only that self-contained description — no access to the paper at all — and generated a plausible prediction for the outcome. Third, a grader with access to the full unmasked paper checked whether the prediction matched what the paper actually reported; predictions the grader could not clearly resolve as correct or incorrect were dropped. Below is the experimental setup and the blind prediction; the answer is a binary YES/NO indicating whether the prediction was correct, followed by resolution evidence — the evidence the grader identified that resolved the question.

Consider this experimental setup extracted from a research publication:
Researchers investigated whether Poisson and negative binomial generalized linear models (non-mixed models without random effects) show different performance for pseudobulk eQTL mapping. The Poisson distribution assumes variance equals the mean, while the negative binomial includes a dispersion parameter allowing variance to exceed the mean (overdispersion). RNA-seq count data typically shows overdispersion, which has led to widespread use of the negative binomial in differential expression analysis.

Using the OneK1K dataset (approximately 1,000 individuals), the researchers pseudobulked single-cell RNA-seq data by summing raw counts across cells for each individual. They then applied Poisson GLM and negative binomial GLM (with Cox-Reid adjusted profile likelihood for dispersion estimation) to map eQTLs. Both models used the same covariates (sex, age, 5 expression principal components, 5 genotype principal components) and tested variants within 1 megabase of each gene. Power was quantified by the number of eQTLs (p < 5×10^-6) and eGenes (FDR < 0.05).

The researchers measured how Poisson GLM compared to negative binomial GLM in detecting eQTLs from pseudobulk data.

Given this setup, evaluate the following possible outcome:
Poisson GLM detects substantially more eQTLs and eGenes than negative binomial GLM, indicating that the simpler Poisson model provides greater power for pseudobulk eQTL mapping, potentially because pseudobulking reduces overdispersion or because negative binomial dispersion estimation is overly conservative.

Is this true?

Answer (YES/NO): NO